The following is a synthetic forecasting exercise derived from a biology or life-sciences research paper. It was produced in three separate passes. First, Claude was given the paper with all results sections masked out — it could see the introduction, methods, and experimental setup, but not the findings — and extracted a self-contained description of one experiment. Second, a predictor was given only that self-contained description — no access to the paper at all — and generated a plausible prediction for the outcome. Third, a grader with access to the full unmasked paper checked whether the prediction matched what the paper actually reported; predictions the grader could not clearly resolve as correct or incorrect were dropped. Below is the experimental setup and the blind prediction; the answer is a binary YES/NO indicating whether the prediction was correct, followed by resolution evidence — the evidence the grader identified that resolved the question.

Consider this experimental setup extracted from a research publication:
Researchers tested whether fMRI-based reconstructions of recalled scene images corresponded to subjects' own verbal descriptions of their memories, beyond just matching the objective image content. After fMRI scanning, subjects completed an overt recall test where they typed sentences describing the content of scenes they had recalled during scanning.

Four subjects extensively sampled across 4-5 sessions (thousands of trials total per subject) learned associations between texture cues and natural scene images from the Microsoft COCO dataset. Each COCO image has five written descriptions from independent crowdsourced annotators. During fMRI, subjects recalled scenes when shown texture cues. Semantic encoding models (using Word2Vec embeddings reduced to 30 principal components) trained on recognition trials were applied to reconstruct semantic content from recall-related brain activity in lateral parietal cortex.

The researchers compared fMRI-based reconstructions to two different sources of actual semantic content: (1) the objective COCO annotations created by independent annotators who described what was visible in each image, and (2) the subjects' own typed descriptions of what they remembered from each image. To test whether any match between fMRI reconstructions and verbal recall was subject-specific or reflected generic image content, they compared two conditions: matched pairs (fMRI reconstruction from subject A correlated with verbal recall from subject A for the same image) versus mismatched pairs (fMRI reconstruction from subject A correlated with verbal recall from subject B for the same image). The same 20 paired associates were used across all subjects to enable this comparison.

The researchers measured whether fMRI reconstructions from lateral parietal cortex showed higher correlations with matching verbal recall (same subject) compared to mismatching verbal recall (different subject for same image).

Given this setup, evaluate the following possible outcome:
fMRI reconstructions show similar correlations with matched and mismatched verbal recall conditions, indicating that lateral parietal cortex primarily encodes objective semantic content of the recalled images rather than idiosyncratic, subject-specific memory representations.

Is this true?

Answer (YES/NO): YES